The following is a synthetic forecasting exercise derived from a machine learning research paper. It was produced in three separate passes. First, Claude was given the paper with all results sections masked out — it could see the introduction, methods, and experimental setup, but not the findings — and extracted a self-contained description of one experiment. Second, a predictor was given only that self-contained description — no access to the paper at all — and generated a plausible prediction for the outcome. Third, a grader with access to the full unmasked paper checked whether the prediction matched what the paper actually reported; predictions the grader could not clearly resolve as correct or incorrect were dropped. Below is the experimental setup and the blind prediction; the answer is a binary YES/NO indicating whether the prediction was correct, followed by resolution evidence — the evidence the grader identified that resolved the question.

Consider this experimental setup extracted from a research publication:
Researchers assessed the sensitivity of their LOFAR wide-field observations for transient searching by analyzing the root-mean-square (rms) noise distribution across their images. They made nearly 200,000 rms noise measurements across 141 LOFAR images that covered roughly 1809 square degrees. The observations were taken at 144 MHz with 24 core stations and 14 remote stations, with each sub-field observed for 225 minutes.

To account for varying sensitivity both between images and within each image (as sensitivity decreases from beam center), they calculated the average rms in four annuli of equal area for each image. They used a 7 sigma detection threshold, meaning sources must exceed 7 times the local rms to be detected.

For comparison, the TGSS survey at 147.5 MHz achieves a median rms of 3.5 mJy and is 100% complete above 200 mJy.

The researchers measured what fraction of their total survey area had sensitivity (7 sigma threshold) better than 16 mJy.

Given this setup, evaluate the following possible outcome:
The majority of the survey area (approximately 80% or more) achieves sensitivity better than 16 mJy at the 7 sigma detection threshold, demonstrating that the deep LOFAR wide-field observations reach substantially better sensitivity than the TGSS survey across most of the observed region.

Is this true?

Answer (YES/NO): YES